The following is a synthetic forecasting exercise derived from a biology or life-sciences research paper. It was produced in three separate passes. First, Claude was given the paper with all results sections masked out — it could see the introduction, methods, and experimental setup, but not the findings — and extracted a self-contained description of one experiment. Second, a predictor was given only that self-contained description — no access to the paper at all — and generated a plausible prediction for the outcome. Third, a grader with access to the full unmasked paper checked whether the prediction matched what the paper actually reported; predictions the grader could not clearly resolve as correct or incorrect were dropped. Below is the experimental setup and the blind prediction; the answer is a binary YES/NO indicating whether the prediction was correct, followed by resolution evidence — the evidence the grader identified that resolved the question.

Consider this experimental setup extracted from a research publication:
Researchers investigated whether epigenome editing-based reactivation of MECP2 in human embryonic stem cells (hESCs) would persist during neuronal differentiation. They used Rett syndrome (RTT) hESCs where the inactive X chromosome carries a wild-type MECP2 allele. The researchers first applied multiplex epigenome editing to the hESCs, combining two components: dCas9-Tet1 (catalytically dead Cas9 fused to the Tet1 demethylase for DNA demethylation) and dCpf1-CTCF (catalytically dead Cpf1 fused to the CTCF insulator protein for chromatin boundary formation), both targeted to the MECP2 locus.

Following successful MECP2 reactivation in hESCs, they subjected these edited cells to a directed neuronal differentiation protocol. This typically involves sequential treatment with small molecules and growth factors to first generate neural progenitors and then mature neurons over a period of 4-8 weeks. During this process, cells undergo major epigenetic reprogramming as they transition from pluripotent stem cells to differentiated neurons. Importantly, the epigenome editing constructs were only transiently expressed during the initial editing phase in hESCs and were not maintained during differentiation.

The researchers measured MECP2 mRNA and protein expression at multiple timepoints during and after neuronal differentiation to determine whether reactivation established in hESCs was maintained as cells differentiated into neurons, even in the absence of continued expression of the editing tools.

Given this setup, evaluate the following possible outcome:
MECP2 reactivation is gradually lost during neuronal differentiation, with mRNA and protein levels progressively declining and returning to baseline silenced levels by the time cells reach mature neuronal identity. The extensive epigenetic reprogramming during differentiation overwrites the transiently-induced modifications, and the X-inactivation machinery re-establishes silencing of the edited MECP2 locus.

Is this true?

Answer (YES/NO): NO